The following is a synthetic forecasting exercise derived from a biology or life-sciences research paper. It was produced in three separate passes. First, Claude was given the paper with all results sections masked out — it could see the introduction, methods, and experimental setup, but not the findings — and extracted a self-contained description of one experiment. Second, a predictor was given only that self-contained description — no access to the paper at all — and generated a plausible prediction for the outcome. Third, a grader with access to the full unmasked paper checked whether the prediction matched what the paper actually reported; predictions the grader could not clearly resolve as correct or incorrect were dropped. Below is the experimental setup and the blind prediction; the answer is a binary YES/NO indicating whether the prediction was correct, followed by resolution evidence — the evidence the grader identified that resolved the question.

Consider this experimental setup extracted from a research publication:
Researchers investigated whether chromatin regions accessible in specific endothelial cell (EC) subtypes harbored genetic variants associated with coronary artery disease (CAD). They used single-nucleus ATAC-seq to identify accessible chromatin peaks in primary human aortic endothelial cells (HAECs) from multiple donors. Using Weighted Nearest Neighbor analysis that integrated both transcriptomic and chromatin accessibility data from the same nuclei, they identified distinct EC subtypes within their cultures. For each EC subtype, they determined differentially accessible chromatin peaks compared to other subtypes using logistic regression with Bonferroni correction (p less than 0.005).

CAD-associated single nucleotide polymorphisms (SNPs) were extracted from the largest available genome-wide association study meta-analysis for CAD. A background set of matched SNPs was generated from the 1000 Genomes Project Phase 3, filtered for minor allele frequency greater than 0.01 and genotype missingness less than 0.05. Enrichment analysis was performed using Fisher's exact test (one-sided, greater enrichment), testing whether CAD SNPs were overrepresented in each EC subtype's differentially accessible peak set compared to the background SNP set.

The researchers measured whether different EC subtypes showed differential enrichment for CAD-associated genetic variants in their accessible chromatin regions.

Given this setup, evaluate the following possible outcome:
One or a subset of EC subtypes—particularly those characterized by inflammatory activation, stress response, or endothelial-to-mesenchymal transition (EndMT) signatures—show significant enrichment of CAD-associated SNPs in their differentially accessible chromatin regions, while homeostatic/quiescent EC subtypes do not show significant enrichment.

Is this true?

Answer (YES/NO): NO